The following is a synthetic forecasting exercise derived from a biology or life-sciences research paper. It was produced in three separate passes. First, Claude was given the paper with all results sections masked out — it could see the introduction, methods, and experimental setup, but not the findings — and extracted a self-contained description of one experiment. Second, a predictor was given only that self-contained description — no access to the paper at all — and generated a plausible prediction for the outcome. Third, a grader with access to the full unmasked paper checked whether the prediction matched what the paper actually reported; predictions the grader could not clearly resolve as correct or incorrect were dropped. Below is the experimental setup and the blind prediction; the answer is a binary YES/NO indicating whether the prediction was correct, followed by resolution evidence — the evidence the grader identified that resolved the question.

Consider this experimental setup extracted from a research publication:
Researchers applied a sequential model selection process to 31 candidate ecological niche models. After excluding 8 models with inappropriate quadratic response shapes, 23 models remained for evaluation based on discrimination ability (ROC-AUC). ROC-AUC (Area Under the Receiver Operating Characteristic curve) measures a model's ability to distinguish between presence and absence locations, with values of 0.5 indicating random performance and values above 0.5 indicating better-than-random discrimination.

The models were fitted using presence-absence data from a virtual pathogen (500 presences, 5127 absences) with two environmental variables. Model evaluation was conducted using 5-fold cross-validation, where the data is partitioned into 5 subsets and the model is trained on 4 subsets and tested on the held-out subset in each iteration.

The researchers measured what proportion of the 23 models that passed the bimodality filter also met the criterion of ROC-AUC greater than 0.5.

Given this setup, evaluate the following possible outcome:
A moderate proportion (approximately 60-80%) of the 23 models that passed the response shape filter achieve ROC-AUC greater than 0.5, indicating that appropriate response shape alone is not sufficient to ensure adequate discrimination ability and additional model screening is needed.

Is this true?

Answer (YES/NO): NO